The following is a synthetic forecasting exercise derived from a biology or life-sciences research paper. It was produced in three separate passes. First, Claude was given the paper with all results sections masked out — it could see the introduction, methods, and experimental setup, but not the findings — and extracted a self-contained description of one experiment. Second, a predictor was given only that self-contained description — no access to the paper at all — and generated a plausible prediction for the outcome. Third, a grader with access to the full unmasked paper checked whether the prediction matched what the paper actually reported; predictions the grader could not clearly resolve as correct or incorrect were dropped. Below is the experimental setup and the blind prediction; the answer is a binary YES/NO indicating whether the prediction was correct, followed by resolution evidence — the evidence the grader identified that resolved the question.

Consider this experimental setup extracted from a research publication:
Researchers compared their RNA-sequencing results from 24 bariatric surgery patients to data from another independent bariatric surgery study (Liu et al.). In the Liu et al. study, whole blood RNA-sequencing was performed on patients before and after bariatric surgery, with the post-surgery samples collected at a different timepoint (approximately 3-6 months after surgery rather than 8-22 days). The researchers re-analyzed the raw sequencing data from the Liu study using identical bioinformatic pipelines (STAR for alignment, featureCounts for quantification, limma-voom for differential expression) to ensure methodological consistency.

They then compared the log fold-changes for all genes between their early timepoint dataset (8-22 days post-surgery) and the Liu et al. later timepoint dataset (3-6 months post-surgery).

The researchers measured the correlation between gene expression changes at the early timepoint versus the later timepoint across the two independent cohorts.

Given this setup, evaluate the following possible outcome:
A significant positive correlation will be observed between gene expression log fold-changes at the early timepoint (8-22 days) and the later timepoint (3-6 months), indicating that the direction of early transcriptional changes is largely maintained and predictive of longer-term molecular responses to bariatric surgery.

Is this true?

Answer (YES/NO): NO